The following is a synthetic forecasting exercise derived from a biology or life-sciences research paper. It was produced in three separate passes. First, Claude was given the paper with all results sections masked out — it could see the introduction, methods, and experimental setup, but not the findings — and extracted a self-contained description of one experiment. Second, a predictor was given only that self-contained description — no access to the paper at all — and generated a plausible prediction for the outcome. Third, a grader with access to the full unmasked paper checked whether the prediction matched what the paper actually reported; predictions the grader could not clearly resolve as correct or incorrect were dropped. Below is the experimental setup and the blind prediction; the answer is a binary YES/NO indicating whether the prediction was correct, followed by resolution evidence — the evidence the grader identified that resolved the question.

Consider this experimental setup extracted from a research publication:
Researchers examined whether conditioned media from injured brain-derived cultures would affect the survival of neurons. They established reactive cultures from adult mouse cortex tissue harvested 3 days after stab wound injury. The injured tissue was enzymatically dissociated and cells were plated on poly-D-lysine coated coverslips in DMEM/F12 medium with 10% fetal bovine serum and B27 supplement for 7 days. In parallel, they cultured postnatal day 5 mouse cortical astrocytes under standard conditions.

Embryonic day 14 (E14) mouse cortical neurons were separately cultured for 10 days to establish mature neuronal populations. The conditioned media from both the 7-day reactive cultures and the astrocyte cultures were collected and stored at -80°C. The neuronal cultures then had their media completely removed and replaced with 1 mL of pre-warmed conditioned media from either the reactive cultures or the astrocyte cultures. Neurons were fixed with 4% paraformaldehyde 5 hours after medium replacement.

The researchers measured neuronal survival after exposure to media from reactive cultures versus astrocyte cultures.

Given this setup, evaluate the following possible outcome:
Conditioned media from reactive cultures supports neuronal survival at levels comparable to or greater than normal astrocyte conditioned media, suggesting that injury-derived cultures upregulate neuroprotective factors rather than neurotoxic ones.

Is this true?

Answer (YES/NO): NO